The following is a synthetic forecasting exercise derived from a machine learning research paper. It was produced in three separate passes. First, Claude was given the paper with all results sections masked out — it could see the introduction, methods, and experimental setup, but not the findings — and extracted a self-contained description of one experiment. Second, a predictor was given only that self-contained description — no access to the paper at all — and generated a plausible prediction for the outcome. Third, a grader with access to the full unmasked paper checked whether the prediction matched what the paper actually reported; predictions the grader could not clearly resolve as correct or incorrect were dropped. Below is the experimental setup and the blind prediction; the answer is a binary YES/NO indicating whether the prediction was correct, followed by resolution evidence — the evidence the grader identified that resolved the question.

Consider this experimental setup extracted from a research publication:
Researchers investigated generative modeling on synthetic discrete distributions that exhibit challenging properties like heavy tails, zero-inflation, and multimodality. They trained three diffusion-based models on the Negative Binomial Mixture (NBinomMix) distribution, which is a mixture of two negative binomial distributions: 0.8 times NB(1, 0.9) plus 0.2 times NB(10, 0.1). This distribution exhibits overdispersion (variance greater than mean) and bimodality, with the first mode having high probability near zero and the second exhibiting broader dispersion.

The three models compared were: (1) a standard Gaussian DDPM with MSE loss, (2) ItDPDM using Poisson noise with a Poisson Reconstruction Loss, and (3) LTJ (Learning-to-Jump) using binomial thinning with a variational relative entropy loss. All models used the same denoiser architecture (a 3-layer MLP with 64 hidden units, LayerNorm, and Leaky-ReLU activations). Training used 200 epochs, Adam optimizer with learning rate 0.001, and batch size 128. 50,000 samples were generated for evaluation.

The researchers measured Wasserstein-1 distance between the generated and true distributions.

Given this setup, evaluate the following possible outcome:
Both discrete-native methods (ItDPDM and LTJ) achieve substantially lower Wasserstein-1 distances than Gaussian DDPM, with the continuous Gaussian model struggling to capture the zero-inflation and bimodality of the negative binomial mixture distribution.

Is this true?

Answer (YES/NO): YES